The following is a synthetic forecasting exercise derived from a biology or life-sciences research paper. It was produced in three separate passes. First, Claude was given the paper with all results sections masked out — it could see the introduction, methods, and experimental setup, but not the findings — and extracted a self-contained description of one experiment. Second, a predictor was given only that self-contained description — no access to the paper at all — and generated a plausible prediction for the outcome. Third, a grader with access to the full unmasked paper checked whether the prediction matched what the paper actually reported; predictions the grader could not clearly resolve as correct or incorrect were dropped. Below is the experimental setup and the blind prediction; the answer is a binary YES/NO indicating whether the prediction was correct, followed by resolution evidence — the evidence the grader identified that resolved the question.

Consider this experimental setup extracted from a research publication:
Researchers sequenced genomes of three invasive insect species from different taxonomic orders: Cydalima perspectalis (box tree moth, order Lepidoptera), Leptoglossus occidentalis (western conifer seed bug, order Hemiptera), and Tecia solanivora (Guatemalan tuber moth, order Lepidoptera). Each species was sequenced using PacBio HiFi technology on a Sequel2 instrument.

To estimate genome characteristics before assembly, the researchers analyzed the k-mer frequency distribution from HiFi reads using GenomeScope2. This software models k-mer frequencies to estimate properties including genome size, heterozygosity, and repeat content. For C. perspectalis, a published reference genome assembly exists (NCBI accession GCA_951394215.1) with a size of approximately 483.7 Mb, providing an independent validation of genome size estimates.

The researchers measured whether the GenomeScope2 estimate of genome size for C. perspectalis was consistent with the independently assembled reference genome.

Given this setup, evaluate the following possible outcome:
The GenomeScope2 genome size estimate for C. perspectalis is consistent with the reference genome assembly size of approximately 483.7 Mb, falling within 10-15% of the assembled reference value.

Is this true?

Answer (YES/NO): YES